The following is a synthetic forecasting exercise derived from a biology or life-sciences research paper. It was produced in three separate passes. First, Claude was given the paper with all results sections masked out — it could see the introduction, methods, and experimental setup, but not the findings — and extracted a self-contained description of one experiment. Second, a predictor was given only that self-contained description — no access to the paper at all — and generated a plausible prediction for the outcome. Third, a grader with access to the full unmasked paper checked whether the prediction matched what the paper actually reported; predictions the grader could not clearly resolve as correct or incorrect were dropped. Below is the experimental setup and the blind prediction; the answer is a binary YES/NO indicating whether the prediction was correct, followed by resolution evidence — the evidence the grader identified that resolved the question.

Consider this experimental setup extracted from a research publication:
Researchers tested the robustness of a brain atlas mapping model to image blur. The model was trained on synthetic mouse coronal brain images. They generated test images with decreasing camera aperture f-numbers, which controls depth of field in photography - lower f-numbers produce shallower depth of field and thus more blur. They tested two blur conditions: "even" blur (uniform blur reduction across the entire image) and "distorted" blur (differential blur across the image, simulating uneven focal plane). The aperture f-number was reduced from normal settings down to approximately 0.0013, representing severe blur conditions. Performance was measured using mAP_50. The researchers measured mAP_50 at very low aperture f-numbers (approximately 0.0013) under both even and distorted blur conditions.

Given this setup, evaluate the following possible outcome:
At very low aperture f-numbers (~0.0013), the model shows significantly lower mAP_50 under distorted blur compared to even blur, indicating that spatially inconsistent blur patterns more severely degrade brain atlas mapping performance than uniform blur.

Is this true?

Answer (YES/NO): YES